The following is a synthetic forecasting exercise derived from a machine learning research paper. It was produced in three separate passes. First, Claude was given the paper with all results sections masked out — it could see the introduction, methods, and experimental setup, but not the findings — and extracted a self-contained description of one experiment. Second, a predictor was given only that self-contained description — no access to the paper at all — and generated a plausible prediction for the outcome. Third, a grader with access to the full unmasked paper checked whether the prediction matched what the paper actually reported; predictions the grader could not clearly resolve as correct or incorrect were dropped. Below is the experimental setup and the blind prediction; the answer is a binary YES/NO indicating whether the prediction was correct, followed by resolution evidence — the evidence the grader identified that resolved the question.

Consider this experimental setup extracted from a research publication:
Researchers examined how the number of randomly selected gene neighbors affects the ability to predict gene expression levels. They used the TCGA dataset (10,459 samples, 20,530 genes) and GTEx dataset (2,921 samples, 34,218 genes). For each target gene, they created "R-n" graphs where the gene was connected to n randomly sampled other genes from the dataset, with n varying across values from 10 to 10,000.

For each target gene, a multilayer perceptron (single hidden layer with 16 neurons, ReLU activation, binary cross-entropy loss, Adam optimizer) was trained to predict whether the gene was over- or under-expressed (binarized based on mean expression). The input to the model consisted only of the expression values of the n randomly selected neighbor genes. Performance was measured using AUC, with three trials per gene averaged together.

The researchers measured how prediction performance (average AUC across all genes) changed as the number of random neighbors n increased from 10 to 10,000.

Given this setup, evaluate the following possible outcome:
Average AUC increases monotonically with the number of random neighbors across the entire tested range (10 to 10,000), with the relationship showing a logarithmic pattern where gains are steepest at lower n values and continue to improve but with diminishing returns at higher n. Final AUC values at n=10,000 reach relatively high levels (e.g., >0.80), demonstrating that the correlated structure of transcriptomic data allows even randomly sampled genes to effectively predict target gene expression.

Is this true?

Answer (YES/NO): NO